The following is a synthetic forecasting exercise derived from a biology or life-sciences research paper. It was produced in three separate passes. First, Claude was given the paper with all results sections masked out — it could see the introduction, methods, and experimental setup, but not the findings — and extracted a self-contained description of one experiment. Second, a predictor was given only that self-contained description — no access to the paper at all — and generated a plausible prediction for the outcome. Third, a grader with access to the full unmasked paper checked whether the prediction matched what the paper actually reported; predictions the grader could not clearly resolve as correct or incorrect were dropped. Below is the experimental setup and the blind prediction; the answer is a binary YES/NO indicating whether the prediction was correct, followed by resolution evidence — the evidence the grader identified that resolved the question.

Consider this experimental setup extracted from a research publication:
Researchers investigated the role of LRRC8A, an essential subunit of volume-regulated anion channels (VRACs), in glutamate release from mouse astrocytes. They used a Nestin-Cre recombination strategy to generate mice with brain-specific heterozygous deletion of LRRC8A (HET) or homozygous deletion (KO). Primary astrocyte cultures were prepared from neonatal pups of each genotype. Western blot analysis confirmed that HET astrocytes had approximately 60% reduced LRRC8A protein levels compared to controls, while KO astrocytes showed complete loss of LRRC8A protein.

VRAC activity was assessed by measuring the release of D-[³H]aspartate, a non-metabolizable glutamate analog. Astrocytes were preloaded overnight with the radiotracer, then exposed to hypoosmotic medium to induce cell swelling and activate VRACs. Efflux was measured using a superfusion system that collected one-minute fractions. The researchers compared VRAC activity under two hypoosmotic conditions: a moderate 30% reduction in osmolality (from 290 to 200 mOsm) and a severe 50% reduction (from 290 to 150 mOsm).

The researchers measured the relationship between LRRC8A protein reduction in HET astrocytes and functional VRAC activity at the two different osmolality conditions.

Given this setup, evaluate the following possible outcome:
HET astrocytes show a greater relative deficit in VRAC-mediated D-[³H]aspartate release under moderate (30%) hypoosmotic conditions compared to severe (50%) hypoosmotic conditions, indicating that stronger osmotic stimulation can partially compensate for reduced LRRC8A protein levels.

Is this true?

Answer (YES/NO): NO